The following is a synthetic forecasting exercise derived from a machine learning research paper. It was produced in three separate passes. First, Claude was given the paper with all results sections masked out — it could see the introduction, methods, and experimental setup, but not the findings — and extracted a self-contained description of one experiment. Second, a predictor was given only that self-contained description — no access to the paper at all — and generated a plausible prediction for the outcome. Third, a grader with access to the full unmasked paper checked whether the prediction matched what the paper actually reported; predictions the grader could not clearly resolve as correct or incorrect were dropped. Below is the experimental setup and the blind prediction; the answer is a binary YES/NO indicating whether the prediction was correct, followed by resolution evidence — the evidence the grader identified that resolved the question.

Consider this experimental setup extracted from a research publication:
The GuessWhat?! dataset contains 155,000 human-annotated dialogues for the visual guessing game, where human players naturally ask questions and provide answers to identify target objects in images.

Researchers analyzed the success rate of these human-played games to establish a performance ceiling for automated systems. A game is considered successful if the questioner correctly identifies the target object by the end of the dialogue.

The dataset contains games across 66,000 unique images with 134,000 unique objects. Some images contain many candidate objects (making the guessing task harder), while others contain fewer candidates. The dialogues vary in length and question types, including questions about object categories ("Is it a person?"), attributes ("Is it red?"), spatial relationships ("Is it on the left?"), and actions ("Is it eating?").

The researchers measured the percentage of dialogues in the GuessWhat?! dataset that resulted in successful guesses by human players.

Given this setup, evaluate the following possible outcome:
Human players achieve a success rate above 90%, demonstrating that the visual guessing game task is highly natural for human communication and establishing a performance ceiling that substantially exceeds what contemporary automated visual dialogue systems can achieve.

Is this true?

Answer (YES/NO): NO